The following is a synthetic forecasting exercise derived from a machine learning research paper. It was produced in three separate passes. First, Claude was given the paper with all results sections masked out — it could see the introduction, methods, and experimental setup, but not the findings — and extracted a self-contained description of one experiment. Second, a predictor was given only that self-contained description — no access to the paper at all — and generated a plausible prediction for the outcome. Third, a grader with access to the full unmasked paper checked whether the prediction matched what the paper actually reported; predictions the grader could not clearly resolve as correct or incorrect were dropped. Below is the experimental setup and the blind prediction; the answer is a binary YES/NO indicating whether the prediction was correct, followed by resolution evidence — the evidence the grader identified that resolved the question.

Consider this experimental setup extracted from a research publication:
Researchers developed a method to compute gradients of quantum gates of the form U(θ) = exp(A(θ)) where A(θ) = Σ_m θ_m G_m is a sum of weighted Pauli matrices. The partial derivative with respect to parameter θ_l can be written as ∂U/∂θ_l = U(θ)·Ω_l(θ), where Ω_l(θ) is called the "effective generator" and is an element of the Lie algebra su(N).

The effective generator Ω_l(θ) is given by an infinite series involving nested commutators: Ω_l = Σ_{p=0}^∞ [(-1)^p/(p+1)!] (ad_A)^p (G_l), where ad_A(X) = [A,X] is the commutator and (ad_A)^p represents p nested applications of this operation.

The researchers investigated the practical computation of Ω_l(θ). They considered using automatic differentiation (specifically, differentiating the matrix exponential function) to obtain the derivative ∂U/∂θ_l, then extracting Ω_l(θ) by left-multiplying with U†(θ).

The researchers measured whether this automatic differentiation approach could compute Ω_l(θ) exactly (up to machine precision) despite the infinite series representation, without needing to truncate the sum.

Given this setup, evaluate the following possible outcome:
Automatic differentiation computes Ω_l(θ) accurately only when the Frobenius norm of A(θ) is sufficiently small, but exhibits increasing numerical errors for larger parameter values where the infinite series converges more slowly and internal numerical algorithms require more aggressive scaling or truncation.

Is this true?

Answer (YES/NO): NO